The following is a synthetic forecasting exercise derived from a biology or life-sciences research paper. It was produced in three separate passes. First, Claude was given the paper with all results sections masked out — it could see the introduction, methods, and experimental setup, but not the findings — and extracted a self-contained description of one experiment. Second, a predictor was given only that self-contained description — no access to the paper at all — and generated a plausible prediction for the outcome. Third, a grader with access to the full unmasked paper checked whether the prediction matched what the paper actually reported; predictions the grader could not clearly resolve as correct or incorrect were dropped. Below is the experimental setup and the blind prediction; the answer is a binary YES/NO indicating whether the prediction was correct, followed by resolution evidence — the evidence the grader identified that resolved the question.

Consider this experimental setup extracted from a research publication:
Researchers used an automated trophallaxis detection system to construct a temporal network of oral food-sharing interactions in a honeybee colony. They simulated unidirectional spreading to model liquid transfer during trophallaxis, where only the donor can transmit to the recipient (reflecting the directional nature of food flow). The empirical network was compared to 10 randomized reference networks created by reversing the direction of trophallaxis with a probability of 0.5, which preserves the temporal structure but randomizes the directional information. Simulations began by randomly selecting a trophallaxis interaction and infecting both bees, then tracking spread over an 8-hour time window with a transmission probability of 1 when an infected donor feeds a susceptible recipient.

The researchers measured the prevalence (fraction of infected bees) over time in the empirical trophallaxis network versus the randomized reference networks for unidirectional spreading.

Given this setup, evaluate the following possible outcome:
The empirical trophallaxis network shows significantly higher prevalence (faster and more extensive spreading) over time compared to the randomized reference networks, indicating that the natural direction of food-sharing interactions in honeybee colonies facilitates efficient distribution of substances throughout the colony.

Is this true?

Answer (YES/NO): NO